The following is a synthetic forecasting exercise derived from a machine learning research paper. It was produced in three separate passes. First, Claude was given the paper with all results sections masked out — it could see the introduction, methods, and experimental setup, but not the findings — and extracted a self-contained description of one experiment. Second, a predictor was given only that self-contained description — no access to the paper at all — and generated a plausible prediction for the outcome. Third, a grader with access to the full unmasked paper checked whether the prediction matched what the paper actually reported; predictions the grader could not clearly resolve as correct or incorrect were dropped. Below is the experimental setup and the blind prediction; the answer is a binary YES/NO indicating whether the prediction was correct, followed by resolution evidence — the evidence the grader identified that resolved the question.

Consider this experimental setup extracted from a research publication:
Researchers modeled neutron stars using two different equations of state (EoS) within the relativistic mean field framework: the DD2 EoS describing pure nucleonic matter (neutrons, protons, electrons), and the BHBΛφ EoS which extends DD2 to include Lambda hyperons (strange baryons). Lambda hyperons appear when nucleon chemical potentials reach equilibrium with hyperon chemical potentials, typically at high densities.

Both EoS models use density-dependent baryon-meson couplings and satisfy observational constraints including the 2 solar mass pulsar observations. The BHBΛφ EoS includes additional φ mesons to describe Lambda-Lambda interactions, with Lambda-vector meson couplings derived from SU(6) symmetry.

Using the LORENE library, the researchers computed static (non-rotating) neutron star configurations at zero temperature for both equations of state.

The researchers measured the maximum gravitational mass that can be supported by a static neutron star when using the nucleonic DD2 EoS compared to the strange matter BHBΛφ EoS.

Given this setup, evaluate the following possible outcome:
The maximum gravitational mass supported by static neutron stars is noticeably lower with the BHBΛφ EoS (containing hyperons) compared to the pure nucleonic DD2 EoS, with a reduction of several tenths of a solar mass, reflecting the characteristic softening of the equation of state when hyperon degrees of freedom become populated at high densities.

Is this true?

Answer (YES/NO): YES